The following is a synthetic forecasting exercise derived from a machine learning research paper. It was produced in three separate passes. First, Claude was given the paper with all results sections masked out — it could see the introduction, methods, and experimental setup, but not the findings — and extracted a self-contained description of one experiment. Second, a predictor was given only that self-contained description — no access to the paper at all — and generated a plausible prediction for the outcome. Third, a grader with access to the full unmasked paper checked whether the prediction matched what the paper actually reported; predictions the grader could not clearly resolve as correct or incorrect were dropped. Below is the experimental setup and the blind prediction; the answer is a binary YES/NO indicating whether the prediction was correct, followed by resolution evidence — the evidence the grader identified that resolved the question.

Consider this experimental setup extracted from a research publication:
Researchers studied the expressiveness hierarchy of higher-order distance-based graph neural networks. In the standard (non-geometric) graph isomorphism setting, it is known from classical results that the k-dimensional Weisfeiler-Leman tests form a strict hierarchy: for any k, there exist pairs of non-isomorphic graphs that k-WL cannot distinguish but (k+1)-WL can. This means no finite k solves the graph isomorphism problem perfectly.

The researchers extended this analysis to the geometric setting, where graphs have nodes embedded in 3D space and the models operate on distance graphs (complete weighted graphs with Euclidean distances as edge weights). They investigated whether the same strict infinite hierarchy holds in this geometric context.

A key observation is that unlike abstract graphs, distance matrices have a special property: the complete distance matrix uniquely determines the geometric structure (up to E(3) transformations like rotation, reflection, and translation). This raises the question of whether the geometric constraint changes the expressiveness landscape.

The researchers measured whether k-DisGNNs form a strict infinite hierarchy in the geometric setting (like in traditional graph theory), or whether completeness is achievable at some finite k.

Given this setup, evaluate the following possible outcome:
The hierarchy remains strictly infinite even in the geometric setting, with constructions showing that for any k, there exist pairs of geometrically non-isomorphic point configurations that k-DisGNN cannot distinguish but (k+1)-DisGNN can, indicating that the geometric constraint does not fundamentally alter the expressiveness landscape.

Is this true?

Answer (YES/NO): NO